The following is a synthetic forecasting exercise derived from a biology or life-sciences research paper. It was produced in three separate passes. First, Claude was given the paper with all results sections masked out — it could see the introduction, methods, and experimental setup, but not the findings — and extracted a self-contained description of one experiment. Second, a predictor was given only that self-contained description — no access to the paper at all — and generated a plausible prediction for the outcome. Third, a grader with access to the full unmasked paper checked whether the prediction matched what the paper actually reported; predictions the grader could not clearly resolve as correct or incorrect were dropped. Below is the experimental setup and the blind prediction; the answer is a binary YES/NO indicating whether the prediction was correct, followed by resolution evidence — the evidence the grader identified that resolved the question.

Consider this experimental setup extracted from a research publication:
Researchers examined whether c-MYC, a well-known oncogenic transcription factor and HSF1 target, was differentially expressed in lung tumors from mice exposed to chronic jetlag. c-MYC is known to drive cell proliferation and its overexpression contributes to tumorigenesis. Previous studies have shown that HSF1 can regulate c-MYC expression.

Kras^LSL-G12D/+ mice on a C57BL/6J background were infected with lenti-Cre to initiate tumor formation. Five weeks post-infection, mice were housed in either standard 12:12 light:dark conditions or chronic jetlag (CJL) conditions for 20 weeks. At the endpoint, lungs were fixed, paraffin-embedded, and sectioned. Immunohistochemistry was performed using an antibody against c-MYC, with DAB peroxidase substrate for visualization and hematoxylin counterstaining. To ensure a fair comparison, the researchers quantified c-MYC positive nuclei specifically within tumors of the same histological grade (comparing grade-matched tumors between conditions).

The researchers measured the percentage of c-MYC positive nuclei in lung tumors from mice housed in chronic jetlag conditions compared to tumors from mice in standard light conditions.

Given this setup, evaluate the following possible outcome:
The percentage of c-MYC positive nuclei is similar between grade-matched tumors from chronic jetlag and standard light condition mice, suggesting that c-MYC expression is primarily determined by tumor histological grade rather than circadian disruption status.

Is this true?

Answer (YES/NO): NO